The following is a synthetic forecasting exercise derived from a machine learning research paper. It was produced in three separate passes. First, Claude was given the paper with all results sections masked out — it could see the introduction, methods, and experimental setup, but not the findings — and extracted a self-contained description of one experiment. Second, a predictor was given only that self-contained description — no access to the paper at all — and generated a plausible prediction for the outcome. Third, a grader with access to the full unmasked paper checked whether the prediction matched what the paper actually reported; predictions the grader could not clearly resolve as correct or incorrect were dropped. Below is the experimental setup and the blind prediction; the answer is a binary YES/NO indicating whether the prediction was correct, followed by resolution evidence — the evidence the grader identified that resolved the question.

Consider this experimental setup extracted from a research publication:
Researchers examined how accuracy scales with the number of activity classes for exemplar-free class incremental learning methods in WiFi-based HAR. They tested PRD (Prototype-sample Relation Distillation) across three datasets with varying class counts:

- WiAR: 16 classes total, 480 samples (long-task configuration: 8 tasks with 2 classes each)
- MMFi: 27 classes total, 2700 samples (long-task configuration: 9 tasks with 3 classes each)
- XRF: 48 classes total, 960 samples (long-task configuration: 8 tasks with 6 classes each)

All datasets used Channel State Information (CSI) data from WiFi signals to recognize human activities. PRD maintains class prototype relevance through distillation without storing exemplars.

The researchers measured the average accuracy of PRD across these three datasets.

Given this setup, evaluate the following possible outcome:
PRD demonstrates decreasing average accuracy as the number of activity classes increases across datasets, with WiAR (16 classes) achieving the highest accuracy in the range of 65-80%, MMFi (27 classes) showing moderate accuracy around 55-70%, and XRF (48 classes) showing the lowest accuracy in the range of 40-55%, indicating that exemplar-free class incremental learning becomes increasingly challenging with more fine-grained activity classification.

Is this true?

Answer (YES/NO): NO